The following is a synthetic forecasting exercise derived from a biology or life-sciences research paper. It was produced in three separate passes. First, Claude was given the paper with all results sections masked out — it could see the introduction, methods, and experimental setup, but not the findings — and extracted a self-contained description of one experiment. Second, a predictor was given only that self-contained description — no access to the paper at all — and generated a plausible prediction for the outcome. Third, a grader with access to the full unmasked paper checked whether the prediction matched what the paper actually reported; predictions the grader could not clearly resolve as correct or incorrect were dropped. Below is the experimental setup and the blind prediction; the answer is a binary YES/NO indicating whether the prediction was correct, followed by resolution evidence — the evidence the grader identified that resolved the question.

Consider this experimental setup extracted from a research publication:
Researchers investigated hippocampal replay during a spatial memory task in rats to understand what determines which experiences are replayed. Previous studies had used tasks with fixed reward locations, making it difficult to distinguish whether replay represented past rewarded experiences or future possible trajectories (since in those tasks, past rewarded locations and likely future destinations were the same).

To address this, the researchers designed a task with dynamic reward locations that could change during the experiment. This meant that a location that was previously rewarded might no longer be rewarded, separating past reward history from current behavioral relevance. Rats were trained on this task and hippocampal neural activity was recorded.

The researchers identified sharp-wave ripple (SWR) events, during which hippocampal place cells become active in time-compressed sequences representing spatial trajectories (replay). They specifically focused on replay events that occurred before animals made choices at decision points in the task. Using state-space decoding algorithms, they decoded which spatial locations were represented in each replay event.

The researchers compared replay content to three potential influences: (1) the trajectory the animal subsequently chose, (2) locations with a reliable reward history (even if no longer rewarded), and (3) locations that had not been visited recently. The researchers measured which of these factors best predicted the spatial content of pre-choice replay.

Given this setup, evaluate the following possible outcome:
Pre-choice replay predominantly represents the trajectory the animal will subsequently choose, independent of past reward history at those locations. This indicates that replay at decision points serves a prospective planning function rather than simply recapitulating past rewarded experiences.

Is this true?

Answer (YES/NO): NO